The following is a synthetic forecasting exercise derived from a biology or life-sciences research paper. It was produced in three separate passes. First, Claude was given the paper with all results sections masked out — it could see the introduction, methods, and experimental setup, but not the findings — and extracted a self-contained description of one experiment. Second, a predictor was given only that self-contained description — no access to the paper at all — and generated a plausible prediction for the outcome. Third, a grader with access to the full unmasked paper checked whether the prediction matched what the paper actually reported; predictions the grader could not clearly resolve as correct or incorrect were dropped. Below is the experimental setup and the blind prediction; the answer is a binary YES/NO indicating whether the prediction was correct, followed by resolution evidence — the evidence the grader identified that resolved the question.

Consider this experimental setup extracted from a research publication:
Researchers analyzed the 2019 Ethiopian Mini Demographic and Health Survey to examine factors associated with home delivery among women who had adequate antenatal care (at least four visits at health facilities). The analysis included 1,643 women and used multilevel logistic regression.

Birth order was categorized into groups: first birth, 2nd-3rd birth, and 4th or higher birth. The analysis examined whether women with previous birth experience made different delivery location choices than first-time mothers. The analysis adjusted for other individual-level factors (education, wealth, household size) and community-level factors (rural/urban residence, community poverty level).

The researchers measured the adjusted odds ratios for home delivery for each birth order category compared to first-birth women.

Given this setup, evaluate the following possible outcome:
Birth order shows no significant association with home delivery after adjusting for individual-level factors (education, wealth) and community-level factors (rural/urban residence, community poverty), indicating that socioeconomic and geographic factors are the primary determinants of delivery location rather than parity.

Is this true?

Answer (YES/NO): NO